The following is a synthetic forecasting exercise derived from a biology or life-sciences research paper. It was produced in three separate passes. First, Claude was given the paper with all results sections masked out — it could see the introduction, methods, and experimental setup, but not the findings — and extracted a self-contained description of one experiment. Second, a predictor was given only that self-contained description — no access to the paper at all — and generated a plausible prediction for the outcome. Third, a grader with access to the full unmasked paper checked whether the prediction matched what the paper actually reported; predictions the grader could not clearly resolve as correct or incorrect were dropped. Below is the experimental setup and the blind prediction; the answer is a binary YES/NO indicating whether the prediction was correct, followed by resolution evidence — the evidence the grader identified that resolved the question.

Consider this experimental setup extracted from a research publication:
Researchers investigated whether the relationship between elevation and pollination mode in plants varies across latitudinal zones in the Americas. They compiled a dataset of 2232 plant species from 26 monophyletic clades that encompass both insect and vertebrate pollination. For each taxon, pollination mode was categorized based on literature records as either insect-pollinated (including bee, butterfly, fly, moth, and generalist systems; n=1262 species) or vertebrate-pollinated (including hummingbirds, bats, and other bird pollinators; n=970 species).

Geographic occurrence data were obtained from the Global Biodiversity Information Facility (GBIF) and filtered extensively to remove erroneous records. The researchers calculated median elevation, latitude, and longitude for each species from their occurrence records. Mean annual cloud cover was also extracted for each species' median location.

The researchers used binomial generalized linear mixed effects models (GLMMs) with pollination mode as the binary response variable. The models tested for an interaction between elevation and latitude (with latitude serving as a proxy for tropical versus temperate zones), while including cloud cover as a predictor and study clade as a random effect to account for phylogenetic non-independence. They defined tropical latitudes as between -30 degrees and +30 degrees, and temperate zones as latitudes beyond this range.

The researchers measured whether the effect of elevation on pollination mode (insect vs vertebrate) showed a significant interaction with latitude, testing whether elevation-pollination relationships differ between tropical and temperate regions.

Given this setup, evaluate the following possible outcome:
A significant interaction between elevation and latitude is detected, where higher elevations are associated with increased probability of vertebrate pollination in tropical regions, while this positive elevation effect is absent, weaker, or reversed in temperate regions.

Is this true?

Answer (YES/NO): YES